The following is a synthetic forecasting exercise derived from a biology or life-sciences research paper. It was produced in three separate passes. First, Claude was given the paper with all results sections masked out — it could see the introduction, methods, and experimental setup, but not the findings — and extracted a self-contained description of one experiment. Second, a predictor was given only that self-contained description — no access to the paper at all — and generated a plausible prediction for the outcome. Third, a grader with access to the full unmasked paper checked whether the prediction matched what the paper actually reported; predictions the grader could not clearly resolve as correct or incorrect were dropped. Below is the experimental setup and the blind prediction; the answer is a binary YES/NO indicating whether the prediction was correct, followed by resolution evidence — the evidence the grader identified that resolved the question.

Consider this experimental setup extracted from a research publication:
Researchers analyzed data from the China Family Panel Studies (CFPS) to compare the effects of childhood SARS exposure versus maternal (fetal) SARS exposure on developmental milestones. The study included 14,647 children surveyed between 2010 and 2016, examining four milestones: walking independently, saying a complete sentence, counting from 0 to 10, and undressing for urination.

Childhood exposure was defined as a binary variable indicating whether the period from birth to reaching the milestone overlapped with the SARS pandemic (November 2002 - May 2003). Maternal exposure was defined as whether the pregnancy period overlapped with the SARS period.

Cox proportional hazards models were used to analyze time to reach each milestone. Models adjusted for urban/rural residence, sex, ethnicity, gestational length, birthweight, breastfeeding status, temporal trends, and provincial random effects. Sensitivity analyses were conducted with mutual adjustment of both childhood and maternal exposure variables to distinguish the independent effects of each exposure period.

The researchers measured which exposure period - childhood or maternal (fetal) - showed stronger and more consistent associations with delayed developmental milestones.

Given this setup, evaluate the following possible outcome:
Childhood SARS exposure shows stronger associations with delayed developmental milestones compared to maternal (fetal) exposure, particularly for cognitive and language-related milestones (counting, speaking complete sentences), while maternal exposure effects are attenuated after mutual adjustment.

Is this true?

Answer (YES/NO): NO